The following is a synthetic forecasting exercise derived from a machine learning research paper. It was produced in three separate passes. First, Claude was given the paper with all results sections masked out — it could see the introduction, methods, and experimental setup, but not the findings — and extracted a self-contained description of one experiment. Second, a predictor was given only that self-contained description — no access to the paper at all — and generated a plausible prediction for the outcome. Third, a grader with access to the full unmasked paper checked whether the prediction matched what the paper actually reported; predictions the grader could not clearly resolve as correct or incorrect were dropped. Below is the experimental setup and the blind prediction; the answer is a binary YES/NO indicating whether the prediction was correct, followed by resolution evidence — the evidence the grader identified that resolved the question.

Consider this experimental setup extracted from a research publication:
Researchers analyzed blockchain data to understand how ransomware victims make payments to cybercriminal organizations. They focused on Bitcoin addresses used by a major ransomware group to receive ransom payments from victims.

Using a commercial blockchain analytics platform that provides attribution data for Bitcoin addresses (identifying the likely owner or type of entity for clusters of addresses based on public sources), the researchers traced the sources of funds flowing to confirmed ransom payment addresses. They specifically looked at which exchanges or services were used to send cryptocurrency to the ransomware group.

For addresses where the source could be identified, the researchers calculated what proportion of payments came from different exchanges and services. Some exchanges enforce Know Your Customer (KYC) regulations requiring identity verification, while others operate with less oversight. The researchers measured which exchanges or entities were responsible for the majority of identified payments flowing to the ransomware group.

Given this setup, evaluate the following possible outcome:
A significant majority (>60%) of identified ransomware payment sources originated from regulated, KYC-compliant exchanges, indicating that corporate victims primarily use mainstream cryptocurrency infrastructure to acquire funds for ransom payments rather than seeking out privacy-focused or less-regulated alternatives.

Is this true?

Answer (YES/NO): NO